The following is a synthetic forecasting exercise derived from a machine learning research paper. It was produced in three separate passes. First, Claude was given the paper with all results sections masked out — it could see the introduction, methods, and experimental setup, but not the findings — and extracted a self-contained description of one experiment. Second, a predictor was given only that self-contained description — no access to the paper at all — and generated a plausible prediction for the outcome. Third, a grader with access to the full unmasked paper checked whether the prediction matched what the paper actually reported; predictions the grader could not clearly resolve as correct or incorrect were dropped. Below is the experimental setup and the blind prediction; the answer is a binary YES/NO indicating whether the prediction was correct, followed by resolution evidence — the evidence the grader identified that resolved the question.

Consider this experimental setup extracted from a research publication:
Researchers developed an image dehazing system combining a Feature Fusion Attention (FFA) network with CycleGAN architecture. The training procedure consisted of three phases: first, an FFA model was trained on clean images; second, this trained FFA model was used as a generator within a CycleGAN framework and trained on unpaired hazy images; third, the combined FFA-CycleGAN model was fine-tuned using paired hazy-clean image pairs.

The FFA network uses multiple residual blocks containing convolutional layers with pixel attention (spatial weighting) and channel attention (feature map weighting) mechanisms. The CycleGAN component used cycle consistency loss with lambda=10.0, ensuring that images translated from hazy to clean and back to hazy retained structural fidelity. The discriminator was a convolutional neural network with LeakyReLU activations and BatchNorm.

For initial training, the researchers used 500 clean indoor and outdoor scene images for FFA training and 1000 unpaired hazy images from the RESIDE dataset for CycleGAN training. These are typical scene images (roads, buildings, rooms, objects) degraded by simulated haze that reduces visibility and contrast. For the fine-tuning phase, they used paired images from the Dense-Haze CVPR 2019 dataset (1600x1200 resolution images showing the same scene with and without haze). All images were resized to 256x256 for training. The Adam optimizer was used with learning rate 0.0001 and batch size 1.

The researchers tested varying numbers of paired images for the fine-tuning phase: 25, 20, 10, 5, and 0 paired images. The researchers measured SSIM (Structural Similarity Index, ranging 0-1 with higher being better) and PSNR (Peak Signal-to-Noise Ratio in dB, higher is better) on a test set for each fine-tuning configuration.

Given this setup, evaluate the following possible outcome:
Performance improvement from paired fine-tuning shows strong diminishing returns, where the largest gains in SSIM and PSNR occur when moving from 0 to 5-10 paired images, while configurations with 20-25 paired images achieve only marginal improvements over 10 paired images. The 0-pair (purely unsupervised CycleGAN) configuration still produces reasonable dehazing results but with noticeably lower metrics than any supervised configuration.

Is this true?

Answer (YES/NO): NO